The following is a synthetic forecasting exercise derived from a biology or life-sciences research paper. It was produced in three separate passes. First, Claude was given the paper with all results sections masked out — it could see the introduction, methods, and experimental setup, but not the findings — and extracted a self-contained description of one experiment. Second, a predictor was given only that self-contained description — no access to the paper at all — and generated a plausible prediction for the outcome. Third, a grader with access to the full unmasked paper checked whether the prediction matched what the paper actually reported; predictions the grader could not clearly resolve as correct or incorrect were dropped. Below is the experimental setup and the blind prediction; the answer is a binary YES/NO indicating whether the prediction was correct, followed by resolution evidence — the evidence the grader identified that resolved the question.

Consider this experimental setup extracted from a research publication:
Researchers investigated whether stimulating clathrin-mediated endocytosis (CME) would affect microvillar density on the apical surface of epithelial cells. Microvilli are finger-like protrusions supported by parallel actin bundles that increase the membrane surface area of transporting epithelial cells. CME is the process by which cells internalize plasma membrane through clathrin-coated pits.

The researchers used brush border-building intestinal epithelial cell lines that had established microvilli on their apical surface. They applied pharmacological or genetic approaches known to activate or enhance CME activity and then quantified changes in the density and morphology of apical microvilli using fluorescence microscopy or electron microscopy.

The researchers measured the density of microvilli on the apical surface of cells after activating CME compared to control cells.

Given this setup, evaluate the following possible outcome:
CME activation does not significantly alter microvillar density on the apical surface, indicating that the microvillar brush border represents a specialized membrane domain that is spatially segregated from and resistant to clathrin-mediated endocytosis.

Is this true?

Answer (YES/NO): NO